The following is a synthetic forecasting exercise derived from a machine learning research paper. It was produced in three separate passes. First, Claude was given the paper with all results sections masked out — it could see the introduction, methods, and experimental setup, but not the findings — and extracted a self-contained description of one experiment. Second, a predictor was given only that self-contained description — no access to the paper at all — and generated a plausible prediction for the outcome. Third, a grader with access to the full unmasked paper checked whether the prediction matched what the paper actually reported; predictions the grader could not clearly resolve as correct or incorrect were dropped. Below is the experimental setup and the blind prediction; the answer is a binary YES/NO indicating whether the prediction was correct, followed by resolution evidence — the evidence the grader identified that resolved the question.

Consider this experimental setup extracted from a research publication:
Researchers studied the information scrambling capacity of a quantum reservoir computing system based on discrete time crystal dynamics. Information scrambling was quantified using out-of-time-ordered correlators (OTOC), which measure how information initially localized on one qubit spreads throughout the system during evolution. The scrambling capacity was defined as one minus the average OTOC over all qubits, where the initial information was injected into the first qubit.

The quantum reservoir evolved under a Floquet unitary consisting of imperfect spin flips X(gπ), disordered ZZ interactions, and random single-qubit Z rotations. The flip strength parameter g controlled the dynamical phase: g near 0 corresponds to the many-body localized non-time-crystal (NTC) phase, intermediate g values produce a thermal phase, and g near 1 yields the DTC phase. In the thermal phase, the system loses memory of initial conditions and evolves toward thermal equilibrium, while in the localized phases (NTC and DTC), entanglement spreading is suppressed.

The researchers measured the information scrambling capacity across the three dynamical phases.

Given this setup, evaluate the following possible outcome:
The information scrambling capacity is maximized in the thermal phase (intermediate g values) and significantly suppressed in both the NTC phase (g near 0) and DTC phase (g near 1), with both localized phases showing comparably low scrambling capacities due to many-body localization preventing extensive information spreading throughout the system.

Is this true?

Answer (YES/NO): YES